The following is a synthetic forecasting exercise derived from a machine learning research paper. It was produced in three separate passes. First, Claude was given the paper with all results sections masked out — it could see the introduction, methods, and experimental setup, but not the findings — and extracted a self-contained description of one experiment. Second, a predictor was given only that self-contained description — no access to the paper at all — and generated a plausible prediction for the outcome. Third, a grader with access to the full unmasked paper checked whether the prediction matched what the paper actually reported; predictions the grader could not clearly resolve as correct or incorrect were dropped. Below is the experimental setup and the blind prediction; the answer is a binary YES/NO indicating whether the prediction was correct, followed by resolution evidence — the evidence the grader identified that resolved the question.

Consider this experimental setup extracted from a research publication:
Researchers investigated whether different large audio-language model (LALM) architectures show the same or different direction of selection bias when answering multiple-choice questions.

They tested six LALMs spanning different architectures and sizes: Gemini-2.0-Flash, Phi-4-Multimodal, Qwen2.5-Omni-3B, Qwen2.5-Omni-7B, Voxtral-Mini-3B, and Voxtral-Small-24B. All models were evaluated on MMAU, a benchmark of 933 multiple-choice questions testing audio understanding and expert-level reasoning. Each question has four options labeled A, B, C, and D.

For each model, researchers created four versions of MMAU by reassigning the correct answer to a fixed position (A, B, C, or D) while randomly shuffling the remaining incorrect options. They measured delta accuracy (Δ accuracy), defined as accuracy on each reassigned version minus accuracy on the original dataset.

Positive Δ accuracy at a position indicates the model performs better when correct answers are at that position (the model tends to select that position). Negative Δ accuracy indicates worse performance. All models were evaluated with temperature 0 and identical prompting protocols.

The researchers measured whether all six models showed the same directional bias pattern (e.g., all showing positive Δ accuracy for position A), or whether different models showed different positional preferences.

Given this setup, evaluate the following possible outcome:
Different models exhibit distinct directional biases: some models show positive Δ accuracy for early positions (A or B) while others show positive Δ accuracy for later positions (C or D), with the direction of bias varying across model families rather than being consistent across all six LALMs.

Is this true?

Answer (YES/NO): YES